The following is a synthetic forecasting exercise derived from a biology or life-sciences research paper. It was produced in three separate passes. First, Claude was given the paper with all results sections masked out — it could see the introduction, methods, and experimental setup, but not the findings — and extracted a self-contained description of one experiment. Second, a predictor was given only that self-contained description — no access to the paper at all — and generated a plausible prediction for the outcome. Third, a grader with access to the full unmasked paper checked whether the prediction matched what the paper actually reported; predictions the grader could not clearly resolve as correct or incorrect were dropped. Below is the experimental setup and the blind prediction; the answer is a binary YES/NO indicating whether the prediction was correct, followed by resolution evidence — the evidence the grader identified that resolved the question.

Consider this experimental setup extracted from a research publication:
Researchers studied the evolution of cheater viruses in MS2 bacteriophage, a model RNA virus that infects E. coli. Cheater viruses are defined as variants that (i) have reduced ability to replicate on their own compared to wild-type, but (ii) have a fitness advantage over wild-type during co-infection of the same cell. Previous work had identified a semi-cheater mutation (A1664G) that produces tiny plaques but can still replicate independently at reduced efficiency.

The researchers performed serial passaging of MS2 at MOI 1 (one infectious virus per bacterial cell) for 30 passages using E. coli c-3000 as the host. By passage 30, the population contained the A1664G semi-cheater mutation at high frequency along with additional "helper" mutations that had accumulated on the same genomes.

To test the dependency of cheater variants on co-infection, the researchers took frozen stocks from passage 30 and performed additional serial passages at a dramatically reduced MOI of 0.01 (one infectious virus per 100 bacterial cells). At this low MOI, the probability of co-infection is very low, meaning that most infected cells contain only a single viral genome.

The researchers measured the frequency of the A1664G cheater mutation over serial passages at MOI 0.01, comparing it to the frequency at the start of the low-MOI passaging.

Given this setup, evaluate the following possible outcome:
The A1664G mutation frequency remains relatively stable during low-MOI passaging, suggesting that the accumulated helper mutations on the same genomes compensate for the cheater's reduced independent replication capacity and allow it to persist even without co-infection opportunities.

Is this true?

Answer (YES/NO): NO